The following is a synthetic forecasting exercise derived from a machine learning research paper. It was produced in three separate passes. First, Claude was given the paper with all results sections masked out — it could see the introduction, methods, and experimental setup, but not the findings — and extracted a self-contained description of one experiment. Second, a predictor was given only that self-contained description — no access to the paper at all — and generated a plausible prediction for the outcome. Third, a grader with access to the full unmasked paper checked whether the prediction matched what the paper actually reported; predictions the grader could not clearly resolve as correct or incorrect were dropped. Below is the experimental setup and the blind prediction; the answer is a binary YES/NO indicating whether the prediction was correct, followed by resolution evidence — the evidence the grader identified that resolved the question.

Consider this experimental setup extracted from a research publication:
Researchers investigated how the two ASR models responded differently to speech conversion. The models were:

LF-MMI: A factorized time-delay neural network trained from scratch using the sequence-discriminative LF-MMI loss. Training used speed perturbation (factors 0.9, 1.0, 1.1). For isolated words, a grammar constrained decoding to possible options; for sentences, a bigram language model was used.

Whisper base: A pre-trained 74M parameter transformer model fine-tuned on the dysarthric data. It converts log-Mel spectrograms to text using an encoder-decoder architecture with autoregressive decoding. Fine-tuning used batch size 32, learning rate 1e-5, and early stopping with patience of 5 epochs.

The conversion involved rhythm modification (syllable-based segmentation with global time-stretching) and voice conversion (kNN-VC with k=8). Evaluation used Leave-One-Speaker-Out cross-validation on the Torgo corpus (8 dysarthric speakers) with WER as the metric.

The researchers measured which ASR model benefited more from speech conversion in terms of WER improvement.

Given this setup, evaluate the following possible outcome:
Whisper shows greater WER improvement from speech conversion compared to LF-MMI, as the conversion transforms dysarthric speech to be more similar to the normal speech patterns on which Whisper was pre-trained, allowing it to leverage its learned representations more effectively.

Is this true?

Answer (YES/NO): NO